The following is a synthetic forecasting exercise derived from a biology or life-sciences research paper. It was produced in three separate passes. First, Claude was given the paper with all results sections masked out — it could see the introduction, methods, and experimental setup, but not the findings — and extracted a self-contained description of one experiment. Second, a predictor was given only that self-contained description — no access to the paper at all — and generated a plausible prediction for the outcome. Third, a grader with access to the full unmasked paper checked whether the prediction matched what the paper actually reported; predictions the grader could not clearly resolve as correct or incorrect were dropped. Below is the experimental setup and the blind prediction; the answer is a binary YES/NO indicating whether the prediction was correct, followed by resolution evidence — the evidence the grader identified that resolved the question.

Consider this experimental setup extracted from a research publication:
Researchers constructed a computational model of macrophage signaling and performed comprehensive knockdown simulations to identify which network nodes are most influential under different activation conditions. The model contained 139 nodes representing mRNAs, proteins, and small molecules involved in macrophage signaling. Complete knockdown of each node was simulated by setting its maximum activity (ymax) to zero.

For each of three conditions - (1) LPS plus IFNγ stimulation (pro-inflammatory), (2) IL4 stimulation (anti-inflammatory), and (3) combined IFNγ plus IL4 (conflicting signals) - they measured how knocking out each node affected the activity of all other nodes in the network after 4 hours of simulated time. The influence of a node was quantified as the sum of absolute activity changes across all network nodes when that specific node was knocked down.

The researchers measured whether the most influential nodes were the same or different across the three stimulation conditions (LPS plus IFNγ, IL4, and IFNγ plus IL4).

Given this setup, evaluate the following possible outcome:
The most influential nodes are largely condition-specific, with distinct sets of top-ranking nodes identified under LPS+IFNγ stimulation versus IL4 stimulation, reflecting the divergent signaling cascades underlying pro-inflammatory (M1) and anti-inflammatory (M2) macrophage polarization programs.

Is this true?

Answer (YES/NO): YES